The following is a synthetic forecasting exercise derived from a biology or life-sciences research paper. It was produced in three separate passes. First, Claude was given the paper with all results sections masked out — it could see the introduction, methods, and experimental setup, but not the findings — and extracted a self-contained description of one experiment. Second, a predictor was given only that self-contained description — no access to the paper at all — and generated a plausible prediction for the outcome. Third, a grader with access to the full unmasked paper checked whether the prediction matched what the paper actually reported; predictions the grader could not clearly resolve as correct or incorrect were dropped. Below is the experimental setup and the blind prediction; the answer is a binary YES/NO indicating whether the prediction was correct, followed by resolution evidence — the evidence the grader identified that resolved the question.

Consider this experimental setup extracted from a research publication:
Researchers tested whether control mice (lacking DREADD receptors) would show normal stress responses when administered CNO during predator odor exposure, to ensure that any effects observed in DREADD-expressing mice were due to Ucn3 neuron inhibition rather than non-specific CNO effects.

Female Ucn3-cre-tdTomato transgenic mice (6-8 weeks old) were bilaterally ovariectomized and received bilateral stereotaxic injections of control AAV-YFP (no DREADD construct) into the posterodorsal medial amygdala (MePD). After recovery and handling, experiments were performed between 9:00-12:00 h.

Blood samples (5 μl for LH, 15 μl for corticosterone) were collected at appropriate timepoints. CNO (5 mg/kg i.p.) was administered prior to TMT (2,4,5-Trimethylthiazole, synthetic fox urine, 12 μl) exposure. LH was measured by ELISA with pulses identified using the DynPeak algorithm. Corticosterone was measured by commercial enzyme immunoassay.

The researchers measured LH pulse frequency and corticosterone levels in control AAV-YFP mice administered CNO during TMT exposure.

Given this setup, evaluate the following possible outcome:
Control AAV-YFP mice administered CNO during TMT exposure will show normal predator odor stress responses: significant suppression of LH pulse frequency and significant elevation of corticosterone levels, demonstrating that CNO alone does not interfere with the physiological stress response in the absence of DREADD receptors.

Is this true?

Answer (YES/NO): YES